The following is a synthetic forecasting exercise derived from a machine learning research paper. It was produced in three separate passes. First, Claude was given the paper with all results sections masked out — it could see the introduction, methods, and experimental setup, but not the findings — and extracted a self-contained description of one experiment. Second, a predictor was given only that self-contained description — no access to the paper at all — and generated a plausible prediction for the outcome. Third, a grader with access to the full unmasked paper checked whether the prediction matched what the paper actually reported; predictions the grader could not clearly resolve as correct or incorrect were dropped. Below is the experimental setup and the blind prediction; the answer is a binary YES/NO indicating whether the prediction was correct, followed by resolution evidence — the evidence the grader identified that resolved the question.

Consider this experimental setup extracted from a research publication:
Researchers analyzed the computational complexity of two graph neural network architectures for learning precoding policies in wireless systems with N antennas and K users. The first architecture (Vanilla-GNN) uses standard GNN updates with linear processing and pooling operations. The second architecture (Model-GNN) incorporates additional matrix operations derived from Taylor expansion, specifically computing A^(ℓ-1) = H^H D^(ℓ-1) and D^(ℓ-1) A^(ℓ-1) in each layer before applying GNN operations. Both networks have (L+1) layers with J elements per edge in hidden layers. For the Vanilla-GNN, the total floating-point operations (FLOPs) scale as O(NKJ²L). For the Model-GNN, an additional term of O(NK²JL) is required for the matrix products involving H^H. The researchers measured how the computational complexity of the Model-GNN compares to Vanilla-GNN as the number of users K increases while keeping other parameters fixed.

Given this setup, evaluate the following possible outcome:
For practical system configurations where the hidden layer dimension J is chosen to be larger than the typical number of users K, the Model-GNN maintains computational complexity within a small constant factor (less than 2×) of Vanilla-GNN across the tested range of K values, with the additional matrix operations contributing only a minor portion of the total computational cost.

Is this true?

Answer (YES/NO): NO